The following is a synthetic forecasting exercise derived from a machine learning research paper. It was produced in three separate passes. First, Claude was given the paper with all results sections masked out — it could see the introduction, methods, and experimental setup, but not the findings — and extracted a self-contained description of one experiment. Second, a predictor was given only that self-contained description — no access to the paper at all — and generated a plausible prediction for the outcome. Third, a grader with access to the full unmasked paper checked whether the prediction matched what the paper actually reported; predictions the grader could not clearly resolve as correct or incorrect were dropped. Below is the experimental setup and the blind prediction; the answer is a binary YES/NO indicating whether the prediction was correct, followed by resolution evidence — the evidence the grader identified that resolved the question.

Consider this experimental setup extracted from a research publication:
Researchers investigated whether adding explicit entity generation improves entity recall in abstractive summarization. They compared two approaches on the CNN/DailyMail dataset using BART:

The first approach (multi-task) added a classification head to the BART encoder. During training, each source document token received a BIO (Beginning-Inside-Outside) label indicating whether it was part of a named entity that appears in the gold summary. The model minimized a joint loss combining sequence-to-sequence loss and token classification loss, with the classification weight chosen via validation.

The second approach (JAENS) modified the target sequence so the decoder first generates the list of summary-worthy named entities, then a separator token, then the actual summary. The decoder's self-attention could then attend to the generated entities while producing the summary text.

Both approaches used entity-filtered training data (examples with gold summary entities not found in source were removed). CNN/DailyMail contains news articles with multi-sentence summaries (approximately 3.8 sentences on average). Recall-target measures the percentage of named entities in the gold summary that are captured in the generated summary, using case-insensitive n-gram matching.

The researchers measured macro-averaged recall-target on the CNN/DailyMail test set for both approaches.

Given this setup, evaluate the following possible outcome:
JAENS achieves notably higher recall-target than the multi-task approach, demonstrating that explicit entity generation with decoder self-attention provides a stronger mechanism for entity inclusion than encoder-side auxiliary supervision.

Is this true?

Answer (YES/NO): NO